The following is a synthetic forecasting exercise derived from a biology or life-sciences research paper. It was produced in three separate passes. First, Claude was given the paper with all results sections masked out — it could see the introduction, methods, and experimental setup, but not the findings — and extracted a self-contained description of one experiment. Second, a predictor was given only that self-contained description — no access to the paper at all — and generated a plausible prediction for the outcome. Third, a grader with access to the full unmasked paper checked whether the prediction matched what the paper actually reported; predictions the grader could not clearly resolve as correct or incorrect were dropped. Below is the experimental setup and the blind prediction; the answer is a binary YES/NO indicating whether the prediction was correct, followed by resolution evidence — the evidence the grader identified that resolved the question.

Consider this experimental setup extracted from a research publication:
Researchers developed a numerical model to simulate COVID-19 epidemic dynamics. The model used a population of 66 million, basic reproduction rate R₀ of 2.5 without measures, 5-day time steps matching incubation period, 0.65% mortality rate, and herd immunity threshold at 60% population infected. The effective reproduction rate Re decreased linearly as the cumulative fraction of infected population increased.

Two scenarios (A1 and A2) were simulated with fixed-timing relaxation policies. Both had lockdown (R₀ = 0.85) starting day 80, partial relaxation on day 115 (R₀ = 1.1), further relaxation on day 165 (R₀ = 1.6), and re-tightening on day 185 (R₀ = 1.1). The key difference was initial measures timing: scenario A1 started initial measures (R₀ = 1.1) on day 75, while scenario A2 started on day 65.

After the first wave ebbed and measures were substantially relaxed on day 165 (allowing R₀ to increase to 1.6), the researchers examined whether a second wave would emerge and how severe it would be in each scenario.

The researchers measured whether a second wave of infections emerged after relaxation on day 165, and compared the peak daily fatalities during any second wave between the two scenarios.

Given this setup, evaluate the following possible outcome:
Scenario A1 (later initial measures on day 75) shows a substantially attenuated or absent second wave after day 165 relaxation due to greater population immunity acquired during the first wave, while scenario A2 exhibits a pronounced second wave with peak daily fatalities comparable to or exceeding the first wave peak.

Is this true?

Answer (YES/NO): YES